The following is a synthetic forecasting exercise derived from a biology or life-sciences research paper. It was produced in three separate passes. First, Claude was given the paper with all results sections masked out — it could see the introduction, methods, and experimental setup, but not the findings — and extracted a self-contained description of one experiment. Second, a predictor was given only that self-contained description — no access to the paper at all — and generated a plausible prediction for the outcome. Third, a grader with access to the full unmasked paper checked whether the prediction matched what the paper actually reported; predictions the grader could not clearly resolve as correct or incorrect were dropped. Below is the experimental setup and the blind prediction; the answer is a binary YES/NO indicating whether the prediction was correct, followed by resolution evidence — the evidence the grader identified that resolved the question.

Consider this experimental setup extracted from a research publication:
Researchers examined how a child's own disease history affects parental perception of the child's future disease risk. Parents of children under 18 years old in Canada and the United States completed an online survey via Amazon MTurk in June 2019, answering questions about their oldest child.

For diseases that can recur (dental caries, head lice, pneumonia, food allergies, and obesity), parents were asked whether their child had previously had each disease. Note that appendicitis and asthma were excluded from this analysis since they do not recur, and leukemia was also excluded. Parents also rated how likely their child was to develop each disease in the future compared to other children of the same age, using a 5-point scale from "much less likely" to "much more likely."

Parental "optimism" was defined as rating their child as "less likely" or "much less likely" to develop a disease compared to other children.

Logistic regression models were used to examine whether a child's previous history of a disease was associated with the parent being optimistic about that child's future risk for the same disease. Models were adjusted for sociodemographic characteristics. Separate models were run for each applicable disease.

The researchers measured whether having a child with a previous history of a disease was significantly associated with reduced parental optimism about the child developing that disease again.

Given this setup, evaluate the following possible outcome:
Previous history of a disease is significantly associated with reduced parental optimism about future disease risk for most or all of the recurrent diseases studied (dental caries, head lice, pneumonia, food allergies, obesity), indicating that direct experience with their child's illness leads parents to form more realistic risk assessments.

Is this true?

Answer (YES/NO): YES